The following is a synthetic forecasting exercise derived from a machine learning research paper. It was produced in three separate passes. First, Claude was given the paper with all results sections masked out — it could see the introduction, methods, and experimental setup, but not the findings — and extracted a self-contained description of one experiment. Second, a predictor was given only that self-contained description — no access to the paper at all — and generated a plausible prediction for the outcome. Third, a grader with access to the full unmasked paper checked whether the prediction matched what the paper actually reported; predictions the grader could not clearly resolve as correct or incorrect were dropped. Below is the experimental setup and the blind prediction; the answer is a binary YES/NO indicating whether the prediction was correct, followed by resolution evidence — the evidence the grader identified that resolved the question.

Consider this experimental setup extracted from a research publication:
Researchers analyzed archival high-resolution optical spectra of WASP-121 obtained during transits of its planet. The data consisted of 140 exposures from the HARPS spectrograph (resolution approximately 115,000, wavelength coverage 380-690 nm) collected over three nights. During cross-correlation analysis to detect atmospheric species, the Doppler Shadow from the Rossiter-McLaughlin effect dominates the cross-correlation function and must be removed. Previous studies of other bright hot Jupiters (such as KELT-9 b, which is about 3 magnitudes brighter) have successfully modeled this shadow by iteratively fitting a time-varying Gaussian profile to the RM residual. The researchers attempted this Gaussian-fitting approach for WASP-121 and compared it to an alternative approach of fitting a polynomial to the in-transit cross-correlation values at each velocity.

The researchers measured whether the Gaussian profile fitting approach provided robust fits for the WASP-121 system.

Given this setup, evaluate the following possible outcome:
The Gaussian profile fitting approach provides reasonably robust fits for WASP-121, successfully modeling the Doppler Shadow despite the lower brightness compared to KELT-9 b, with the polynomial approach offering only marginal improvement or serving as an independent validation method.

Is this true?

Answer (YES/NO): NO